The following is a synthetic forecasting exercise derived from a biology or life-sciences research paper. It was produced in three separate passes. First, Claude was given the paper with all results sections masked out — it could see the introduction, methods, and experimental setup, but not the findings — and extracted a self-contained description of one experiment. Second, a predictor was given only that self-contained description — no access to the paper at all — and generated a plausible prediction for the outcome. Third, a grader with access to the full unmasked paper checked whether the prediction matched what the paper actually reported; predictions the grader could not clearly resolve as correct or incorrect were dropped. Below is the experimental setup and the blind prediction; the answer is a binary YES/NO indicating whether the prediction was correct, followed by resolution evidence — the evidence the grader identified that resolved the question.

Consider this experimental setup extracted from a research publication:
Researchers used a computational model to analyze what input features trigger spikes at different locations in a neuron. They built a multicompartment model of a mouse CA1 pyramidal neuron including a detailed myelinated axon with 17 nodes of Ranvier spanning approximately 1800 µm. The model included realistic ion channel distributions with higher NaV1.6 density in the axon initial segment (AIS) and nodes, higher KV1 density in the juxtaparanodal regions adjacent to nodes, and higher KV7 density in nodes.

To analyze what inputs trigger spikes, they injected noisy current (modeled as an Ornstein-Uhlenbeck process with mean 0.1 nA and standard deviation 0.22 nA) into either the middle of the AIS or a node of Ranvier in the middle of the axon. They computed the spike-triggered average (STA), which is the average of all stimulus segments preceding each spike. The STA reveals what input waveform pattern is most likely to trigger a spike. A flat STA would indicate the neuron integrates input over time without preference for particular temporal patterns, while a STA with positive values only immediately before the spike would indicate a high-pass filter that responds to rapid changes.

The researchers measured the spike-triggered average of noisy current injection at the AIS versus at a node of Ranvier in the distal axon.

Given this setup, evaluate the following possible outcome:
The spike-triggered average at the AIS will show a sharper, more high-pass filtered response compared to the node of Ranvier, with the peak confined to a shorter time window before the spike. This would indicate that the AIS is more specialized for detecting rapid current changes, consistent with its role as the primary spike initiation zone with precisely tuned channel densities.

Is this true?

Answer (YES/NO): NO